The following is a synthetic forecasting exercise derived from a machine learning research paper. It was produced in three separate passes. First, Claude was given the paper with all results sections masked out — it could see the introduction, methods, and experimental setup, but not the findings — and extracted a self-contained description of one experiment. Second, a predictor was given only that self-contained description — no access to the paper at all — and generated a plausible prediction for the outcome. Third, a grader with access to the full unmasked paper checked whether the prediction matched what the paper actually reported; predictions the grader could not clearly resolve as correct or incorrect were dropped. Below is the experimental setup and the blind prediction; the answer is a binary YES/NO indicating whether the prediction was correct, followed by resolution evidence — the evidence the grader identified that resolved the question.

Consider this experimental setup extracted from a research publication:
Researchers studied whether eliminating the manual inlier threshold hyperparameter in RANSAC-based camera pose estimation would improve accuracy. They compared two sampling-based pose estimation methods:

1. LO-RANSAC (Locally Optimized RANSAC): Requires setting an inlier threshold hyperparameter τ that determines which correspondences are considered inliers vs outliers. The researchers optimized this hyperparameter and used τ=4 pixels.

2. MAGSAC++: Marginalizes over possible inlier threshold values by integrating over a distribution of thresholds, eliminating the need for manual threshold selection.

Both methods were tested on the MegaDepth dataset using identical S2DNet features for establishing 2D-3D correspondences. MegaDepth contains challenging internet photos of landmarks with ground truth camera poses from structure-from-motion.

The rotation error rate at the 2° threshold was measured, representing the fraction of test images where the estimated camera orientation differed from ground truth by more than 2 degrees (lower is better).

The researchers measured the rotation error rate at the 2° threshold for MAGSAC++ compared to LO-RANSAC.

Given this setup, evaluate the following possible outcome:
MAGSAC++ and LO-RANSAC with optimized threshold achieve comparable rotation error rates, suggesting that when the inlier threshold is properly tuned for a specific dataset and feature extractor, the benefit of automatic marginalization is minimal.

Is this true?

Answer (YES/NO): NO